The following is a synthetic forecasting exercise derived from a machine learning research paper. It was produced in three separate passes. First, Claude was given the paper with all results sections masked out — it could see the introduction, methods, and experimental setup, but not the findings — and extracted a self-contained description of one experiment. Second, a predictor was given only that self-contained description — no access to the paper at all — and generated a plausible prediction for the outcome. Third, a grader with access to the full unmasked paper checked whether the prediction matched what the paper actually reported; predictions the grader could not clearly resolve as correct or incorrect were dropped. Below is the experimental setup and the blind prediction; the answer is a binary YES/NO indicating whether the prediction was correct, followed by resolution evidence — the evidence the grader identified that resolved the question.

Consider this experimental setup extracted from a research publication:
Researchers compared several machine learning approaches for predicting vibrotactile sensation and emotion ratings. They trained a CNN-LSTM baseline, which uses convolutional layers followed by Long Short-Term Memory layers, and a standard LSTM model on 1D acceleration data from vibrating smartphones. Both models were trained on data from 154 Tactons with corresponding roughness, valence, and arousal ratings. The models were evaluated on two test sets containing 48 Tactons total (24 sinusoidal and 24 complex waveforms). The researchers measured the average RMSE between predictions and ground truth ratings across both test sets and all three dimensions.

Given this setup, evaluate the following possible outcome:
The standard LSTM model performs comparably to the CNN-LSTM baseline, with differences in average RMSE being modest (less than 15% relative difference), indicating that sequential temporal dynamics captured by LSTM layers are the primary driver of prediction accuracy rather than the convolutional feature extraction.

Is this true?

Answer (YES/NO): NO